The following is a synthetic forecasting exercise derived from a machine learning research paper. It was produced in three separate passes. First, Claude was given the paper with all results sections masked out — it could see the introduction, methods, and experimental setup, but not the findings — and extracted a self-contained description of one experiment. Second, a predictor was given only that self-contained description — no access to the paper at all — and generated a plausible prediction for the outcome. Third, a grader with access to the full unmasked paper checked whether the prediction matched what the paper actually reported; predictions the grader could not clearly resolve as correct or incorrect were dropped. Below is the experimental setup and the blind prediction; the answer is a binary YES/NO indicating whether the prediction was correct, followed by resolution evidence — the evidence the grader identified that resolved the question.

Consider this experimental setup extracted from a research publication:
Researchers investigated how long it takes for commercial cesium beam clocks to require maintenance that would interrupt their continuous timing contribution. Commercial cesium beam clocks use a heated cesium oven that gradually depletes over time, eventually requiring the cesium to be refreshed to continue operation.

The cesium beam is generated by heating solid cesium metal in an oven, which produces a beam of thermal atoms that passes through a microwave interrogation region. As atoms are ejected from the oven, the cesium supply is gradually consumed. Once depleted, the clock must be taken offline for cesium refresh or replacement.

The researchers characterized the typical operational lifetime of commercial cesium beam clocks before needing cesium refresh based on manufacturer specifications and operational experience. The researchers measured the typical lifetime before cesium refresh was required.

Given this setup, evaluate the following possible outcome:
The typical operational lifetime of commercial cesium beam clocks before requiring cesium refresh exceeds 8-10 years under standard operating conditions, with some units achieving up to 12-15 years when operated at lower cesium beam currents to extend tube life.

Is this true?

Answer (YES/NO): NO